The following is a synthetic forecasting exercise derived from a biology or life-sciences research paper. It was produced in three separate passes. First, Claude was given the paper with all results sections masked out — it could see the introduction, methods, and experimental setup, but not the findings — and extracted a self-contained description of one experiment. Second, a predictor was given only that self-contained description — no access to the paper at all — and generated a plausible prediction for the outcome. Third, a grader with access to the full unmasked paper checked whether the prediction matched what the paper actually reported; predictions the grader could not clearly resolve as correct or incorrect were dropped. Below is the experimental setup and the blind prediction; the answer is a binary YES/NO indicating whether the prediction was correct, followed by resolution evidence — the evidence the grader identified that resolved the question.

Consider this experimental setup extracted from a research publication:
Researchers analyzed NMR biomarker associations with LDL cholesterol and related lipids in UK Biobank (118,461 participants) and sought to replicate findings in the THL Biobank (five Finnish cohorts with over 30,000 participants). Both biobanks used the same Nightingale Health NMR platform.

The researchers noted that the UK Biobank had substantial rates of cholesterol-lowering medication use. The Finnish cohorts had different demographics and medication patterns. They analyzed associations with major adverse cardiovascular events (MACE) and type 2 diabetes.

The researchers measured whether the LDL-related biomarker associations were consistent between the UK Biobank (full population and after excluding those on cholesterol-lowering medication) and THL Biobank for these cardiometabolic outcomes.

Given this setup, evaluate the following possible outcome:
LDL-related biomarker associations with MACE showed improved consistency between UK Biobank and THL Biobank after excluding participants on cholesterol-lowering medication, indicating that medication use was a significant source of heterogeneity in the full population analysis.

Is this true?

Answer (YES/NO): YES